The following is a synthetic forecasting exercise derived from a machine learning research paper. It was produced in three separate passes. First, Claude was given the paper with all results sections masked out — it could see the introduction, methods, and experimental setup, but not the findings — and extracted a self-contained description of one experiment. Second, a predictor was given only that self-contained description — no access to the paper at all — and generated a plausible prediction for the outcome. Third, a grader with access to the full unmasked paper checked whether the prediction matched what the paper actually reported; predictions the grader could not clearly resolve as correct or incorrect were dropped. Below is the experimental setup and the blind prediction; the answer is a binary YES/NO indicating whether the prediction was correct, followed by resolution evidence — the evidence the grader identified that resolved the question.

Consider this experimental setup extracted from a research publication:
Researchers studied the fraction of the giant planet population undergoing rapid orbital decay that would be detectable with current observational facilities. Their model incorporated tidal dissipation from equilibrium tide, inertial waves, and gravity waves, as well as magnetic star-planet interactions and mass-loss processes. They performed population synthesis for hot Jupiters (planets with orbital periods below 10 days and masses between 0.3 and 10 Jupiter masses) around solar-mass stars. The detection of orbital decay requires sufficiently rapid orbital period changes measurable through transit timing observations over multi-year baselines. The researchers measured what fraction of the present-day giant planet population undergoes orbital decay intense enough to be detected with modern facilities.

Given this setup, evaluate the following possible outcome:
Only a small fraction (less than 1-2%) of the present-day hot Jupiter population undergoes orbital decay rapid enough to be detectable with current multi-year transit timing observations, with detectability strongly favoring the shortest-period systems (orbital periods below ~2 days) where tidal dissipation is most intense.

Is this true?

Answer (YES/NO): NO